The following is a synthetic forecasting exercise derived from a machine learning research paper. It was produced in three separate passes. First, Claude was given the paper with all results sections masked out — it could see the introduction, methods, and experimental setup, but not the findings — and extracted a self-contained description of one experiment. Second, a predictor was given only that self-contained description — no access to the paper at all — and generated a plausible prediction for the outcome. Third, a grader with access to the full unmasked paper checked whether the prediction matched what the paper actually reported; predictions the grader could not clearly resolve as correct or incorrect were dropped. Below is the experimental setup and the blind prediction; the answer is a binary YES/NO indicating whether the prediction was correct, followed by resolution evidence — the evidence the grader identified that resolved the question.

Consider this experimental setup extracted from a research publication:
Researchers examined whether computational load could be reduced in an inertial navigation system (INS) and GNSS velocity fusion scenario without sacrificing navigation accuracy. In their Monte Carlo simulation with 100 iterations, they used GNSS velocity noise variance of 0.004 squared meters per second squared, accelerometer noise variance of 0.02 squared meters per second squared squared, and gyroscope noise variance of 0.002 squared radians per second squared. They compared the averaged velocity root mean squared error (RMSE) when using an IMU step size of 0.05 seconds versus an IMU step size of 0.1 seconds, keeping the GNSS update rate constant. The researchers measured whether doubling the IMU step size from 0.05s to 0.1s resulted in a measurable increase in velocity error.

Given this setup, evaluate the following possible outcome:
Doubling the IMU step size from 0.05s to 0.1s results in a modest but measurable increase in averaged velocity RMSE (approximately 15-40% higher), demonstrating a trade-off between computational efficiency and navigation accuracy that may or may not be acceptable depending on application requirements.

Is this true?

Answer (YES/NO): NO